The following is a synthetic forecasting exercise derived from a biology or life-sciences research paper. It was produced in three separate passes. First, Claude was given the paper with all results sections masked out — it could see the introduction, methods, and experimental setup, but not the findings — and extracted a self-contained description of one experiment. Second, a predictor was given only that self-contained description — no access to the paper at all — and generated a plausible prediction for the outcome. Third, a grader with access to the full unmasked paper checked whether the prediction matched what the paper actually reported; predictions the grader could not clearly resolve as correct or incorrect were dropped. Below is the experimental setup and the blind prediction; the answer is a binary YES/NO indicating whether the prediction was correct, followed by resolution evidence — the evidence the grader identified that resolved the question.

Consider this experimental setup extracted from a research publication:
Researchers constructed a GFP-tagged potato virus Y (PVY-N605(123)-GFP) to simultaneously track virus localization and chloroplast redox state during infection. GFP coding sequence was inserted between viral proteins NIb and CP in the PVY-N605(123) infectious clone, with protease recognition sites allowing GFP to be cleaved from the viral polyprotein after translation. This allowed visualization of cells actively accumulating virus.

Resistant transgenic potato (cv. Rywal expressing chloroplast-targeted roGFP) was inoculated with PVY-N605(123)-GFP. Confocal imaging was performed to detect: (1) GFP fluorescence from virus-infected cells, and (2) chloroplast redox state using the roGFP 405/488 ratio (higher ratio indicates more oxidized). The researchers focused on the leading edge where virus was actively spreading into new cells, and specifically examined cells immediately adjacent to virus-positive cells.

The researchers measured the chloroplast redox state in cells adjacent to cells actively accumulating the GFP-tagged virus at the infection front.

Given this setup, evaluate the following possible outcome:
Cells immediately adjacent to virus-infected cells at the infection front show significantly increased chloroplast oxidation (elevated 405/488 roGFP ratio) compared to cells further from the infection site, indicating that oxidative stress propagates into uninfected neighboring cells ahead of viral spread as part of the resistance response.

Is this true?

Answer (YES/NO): NO